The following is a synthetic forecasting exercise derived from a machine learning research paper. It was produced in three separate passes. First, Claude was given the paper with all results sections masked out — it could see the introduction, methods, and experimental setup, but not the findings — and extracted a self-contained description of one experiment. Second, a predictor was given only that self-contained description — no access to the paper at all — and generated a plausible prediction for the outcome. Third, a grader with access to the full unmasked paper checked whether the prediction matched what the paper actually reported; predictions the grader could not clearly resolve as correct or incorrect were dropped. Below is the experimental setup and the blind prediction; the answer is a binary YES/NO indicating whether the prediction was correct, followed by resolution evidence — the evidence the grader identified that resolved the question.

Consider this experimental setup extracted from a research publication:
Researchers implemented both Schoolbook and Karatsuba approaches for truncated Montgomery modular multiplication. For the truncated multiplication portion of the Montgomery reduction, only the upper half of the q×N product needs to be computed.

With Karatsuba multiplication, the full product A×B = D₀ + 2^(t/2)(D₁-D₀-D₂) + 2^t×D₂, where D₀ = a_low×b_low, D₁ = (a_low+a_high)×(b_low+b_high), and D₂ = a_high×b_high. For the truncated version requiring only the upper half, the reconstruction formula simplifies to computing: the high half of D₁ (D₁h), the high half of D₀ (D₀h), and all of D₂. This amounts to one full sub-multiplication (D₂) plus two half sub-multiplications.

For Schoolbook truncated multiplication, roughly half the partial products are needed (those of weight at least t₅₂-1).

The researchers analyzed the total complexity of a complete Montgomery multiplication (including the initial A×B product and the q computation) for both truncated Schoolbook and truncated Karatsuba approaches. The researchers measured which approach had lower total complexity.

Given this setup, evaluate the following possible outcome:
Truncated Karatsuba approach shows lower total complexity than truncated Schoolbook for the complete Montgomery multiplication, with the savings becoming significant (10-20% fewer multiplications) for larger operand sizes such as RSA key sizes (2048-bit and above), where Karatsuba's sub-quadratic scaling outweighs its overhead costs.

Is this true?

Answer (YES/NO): NO